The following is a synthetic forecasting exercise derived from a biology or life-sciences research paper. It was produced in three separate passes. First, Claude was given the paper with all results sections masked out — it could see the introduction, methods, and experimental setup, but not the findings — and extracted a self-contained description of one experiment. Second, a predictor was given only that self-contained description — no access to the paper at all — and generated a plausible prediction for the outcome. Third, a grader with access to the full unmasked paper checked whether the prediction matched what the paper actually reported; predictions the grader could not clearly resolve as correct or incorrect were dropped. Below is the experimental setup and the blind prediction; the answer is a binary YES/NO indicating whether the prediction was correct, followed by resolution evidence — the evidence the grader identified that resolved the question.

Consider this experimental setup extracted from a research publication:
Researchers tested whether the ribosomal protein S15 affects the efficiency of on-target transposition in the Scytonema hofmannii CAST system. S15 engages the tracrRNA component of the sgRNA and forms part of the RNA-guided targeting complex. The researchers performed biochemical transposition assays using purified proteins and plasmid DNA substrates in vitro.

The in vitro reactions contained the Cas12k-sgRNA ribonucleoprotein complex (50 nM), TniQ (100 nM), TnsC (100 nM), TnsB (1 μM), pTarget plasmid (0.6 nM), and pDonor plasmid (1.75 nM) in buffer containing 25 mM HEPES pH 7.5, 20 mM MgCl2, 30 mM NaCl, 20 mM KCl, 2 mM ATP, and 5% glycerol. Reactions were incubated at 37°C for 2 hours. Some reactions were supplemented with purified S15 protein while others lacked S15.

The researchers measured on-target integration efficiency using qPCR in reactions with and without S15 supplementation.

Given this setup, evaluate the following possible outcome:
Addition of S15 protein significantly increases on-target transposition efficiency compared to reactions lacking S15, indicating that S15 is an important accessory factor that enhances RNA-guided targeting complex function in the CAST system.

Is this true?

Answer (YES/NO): YES